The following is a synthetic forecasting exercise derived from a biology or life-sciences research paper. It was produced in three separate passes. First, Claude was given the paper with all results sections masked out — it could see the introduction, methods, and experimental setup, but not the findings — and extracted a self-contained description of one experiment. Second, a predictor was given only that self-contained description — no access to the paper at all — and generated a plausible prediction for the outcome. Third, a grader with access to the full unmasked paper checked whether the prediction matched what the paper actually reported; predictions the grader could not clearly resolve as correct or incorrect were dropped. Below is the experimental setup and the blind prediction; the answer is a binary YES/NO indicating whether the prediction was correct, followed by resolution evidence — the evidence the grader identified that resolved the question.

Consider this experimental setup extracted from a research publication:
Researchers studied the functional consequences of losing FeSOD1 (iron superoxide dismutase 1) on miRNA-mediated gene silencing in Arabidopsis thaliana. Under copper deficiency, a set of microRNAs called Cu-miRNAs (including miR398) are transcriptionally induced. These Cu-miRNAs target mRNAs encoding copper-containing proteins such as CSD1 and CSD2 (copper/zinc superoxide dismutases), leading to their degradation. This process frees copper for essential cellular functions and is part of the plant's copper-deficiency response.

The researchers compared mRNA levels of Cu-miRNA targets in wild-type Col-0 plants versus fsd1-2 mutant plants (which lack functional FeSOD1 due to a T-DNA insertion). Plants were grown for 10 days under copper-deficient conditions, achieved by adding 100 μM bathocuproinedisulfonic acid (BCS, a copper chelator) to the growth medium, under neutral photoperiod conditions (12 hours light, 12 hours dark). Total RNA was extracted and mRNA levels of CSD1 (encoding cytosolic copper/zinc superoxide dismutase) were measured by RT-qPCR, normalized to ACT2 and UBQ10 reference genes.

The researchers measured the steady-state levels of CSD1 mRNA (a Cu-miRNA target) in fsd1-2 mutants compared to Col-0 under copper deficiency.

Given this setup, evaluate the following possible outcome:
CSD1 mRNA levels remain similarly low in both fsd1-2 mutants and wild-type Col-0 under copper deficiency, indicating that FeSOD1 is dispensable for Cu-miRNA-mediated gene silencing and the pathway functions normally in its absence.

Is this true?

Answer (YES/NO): NO